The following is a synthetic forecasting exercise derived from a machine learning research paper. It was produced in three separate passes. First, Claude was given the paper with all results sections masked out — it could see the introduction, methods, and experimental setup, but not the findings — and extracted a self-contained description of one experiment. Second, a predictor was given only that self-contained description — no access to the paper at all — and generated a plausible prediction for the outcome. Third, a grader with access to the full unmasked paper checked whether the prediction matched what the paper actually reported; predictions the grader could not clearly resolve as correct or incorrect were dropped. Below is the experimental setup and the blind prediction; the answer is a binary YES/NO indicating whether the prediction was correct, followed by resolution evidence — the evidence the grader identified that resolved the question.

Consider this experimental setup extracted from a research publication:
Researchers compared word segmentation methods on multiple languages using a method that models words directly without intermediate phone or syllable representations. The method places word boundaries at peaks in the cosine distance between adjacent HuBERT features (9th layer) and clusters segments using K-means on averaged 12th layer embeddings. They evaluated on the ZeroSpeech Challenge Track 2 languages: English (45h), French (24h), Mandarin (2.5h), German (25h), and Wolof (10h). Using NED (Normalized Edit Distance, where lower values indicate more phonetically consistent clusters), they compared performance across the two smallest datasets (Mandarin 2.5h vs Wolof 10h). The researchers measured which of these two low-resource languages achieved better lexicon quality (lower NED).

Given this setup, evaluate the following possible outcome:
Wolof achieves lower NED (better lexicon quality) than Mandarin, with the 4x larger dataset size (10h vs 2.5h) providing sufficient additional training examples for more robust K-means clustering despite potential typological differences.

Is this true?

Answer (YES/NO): YES